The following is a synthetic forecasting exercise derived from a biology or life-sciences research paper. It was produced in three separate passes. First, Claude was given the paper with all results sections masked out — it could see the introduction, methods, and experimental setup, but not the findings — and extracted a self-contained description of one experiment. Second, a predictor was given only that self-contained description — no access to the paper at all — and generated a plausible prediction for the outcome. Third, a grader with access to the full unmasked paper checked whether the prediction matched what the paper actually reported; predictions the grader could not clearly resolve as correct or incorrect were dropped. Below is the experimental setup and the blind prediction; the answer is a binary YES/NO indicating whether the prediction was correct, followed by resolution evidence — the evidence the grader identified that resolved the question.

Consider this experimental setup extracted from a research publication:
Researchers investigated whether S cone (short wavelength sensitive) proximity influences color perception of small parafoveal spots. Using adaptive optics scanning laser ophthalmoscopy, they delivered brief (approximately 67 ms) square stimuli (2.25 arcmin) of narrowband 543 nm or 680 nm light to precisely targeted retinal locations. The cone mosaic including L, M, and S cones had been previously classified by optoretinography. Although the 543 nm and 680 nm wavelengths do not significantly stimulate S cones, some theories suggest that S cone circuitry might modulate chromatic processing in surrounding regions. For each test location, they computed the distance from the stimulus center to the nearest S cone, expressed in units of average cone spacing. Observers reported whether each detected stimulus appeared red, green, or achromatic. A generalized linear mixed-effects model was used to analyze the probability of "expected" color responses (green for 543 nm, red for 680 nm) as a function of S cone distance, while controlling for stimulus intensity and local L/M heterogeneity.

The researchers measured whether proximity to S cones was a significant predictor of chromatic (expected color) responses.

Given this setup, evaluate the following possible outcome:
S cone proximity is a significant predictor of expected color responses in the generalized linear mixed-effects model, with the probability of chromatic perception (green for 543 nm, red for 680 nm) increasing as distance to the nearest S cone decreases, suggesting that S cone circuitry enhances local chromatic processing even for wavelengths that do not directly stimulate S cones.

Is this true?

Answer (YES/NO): NO